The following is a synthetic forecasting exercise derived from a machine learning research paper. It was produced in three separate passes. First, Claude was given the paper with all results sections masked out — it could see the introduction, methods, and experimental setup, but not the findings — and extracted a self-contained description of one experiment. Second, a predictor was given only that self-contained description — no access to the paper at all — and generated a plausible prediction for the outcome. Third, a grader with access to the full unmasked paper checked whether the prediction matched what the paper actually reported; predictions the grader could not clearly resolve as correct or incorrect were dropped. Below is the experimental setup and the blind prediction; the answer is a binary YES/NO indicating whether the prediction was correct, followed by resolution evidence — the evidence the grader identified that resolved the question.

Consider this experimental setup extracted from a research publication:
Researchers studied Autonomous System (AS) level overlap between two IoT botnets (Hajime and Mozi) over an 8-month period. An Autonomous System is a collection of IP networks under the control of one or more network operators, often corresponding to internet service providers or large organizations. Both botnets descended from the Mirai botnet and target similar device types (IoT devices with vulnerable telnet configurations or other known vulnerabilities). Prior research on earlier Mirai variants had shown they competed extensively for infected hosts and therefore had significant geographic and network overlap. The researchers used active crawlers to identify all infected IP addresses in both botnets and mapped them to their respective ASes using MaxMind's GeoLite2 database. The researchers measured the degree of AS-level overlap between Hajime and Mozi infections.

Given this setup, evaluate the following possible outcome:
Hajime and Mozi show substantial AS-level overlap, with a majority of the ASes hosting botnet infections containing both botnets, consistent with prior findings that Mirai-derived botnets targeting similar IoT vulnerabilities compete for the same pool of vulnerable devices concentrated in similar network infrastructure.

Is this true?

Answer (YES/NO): NO